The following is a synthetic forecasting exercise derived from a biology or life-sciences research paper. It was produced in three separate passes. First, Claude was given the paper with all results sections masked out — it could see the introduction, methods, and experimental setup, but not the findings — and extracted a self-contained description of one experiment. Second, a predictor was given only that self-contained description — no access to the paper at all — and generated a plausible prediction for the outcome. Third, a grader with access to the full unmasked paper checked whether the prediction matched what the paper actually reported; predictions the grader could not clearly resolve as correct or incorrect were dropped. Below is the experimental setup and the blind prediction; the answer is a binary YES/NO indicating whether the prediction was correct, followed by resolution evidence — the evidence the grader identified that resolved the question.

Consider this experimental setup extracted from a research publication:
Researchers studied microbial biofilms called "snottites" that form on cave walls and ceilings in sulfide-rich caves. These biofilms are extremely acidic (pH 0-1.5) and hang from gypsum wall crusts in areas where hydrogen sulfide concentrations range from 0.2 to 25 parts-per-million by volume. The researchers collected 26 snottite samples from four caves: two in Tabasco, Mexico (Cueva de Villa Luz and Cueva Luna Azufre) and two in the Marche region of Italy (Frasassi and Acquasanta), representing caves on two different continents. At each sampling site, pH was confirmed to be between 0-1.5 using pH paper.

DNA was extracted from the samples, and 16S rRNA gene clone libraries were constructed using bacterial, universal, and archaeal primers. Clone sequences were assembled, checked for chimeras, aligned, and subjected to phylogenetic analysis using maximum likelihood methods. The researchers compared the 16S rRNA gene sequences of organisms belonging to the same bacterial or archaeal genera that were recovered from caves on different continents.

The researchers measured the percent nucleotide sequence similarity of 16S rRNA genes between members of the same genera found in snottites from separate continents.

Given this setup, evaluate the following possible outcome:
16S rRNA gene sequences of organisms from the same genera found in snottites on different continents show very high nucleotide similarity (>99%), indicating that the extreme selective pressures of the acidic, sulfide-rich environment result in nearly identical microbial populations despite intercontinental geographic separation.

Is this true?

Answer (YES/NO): NO